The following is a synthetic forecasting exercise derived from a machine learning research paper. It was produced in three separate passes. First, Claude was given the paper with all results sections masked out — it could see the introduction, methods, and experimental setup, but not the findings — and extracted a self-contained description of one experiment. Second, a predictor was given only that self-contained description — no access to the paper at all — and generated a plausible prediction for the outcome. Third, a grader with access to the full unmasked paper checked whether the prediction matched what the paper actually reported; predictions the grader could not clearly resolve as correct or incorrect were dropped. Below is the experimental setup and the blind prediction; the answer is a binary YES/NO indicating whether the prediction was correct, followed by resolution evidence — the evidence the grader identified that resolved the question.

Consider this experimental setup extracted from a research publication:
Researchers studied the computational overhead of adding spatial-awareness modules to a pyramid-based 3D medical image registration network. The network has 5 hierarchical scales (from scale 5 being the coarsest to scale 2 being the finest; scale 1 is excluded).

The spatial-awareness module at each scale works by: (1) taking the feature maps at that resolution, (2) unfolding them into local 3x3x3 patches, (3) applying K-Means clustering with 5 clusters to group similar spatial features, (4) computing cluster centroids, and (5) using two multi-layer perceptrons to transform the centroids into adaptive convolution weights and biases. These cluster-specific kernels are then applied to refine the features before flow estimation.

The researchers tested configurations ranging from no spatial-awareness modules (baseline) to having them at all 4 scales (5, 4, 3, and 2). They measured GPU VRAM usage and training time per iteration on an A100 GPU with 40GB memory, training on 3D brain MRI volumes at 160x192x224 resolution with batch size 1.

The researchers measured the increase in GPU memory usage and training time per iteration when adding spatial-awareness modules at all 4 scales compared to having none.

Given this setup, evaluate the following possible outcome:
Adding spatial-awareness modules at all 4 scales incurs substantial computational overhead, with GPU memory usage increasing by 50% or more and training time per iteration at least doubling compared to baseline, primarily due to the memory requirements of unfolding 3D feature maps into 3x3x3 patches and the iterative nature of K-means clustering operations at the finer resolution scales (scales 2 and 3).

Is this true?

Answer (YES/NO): NO